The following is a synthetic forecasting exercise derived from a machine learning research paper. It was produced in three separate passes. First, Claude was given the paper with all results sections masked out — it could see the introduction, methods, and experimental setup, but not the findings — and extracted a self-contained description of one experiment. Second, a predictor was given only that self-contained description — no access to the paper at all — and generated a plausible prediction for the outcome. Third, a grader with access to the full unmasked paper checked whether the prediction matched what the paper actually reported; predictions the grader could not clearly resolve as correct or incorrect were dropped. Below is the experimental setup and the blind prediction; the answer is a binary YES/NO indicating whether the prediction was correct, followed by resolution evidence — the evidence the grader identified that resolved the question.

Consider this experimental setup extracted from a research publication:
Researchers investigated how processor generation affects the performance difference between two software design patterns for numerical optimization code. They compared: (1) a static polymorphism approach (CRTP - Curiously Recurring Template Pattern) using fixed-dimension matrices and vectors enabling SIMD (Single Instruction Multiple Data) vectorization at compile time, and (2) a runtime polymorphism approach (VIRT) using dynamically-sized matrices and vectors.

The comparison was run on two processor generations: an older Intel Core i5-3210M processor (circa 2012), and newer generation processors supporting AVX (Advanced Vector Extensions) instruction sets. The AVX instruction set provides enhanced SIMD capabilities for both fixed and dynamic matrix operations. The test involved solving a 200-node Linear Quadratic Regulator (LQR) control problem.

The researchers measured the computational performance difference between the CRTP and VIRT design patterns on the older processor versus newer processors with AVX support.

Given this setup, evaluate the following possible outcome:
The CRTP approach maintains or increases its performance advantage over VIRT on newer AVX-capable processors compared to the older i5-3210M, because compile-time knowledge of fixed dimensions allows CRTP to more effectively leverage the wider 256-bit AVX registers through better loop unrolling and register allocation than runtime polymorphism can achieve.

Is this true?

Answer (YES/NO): NO